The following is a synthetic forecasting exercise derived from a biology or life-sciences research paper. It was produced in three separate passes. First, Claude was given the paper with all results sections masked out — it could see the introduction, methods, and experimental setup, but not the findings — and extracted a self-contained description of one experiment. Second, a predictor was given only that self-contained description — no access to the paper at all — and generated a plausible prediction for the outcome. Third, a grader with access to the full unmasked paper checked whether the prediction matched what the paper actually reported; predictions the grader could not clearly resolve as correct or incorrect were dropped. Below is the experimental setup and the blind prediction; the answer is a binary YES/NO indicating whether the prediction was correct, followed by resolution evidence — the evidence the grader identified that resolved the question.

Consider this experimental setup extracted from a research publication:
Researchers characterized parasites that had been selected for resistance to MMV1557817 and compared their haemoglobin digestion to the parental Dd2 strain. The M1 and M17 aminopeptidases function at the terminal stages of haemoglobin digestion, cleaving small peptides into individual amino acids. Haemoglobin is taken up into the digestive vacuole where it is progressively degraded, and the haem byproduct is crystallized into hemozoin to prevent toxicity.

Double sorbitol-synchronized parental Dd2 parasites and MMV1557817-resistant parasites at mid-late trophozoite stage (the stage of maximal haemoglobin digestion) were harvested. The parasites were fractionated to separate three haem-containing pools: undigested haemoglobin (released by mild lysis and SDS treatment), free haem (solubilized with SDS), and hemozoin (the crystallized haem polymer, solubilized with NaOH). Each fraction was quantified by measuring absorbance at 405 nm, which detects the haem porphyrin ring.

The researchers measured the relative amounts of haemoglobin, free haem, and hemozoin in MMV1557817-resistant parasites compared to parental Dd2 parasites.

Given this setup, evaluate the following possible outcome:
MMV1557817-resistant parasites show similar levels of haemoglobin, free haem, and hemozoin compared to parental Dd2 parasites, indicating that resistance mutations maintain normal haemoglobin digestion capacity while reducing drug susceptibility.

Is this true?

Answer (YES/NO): NO